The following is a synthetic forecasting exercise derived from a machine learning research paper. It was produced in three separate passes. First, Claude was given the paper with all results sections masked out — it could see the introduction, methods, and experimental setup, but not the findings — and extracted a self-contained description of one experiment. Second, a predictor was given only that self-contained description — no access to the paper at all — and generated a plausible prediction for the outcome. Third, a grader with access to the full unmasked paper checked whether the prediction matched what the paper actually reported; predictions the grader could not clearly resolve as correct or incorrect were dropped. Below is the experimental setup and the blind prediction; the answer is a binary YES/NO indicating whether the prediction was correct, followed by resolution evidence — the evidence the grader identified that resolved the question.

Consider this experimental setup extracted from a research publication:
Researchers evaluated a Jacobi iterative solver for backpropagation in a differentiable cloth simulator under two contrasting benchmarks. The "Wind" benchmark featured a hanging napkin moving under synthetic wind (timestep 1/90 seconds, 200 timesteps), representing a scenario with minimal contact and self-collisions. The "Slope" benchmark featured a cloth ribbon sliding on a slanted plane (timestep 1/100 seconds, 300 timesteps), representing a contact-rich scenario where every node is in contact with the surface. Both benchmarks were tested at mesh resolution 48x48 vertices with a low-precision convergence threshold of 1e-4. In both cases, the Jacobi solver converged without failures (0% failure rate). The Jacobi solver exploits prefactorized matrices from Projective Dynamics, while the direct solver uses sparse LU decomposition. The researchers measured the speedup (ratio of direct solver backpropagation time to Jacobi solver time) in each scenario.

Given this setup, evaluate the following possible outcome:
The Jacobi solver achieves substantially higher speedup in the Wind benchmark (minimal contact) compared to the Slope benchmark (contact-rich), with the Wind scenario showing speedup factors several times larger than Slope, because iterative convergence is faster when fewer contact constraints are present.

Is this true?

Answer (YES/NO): NO